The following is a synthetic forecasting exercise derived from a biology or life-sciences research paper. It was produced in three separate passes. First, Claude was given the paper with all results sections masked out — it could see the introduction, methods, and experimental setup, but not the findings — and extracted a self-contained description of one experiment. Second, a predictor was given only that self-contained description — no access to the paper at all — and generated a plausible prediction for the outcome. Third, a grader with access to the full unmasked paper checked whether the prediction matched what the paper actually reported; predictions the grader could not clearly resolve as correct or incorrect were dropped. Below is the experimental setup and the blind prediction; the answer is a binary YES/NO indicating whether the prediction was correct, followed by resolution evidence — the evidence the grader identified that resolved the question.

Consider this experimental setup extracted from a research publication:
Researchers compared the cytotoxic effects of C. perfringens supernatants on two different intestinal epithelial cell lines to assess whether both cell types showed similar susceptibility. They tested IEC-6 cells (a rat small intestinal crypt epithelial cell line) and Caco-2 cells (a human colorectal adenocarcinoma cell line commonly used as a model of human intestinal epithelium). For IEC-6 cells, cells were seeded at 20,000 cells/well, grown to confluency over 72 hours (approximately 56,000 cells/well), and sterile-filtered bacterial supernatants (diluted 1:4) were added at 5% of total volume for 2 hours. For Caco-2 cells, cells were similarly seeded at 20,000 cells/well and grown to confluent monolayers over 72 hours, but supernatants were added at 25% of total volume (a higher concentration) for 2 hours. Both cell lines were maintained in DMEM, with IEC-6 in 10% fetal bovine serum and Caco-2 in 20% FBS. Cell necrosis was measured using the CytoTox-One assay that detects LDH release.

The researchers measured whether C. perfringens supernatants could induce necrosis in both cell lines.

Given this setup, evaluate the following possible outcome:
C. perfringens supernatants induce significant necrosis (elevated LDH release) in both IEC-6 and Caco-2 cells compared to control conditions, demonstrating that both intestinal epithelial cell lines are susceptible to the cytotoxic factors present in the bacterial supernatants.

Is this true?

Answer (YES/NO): YES